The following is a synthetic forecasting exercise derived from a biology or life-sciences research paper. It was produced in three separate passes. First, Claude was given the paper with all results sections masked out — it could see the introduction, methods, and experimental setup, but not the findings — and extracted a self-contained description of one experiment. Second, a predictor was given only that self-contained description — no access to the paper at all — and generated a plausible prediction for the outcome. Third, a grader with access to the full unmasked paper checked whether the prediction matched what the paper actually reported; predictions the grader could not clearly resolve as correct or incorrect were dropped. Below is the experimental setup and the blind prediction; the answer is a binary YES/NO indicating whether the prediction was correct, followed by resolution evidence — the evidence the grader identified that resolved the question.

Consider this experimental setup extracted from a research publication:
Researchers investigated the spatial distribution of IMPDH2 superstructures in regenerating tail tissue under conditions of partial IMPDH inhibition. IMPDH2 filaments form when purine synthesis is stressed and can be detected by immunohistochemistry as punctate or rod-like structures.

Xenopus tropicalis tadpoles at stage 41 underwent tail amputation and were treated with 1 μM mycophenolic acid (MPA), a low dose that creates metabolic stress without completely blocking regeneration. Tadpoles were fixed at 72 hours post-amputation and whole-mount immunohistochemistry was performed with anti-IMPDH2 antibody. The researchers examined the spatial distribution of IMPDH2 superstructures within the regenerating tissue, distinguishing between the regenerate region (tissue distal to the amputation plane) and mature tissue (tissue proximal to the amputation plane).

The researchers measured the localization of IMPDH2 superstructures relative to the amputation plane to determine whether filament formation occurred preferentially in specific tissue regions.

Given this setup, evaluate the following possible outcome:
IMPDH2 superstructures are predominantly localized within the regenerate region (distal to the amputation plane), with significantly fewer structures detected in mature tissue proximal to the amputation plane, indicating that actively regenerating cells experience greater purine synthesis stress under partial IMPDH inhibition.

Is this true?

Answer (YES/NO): YES